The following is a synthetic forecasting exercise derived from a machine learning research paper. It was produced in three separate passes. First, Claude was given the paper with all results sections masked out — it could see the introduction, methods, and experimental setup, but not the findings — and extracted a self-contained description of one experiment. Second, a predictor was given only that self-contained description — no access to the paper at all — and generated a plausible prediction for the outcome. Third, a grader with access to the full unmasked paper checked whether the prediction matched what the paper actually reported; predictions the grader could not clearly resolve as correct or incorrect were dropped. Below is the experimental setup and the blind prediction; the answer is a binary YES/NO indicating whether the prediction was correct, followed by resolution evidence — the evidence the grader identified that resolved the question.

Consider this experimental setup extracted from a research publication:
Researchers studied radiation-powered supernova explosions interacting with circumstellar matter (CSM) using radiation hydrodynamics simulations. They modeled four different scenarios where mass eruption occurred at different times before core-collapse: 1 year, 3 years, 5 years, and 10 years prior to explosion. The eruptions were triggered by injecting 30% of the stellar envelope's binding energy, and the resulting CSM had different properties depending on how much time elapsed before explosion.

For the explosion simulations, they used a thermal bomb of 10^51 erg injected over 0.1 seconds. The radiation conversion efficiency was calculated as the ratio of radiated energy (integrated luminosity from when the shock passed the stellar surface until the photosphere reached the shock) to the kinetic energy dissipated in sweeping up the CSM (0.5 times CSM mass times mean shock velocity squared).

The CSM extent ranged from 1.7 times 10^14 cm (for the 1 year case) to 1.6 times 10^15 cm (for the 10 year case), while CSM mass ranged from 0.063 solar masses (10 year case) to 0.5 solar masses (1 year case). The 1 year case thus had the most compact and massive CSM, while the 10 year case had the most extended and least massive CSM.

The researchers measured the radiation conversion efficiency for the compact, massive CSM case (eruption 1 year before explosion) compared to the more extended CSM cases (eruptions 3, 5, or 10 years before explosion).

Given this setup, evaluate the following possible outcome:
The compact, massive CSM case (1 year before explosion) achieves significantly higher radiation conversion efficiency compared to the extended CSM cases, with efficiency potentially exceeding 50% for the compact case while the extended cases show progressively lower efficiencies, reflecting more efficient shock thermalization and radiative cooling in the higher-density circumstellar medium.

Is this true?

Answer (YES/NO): NO